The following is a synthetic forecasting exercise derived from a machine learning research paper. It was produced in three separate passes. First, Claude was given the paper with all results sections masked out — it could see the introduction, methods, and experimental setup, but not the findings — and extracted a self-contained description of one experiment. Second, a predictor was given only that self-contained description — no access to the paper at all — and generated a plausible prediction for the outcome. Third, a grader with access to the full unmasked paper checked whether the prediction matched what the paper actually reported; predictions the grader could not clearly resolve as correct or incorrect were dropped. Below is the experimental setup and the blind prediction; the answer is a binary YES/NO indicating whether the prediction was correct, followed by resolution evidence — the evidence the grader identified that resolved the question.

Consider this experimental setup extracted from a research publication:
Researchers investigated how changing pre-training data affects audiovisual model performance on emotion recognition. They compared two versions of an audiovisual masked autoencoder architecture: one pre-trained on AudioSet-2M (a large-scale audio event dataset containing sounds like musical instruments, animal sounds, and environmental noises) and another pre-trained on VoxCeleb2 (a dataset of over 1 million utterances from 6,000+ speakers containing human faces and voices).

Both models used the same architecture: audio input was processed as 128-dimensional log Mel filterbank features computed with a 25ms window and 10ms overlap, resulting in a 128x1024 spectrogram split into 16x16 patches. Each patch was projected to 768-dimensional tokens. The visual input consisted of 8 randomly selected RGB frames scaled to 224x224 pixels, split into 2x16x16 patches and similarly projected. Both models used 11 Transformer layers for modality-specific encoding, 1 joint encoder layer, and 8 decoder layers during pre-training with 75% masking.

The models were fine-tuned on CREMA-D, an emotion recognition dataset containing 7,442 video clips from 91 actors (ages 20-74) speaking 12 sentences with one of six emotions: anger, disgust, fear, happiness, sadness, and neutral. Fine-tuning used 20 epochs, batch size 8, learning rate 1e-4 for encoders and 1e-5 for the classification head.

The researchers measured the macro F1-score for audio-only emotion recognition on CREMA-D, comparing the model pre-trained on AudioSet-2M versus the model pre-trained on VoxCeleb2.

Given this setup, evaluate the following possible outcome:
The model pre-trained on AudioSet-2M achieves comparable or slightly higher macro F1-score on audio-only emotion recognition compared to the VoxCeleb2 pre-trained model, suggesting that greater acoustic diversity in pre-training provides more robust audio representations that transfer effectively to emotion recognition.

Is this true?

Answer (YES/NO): NO